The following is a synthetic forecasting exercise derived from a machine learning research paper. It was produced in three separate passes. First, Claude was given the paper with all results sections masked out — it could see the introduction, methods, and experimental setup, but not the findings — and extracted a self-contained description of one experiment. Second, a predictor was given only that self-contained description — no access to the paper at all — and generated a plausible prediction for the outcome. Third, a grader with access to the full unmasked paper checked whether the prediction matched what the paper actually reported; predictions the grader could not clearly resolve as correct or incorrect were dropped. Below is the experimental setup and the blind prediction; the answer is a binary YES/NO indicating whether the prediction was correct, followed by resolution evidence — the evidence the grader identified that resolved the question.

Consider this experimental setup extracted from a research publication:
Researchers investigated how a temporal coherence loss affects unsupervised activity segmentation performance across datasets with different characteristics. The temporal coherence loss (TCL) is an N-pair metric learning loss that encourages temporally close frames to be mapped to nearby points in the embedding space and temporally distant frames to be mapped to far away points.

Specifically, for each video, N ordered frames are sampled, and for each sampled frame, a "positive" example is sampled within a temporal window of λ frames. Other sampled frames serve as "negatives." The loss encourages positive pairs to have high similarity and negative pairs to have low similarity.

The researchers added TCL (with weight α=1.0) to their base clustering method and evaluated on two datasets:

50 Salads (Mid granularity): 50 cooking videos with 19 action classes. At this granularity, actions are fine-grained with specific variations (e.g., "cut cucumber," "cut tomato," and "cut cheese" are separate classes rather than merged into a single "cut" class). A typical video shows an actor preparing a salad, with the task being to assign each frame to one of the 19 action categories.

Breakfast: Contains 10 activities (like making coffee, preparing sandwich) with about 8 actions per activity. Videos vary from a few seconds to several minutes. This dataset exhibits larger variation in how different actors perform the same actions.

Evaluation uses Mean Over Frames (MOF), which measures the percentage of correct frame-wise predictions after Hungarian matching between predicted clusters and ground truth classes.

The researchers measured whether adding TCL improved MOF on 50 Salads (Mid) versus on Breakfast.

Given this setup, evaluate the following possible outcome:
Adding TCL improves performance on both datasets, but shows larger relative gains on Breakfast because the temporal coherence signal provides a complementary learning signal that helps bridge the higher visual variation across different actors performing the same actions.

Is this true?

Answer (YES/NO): NO